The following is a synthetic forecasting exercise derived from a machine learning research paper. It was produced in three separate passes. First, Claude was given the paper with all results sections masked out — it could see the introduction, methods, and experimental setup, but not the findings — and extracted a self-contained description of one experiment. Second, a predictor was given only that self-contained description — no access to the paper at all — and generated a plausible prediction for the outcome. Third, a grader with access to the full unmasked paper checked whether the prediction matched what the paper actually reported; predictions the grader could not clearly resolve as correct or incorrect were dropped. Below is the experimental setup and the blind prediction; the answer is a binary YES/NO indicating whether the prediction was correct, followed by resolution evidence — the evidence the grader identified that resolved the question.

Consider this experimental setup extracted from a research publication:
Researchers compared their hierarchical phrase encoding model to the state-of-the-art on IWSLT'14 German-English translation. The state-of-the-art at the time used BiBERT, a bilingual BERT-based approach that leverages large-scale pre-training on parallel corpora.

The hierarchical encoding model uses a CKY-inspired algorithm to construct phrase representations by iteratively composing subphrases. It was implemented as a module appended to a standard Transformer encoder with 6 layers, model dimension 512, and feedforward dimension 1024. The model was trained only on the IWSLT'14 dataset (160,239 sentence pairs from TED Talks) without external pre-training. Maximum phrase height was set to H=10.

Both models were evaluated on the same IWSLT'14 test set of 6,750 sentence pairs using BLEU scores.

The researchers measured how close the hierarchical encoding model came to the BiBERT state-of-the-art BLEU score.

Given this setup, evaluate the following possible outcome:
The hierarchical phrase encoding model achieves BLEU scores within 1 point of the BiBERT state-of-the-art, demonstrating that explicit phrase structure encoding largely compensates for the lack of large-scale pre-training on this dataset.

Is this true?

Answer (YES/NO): NO